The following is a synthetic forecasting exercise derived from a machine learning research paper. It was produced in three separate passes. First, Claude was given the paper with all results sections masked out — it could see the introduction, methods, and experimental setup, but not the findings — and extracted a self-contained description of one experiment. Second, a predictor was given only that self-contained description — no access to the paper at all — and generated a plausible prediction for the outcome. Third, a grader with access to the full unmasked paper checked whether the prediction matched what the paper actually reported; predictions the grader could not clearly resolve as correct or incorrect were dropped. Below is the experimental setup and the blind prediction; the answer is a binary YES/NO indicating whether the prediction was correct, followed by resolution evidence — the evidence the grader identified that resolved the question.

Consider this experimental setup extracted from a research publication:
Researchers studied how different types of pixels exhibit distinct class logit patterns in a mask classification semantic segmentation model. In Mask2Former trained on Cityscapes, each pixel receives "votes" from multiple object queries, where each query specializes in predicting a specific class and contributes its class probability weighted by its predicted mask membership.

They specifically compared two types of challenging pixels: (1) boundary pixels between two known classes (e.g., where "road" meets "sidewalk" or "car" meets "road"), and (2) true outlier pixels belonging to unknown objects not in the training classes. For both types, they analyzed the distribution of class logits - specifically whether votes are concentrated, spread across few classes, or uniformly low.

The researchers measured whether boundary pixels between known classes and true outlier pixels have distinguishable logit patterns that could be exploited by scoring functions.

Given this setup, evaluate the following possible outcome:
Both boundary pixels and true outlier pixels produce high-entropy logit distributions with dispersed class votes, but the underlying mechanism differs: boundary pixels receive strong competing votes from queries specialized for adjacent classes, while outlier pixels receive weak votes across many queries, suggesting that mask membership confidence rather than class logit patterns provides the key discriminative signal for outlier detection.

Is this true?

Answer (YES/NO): NO